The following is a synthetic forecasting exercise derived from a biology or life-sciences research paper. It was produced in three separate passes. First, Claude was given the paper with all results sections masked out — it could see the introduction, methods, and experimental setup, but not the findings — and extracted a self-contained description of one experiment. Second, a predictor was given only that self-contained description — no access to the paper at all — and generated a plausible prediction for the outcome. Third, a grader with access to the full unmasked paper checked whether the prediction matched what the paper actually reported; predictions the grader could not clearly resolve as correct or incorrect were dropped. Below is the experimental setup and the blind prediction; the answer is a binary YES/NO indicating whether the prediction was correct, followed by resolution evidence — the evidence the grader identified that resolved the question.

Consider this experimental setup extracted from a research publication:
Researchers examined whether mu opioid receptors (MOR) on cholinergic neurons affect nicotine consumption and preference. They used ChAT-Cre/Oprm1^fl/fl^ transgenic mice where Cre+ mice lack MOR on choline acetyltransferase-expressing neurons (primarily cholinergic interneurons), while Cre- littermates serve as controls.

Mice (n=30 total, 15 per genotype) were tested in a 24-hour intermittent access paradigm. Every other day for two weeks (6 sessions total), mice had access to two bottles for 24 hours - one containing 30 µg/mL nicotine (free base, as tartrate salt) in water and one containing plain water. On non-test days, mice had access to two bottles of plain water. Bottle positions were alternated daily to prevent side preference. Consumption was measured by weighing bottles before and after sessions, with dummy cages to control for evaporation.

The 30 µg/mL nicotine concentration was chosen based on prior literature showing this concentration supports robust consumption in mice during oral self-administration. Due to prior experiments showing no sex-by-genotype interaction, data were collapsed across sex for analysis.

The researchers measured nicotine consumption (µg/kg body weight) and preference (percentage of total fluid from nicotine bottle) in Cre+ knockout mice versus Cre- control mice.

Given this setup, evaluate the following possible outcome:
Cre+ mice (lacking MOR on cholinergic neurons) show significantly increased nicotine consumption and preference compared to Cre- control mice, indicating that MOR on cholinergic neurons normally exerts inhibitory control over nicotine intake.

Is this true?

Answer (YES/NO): NO